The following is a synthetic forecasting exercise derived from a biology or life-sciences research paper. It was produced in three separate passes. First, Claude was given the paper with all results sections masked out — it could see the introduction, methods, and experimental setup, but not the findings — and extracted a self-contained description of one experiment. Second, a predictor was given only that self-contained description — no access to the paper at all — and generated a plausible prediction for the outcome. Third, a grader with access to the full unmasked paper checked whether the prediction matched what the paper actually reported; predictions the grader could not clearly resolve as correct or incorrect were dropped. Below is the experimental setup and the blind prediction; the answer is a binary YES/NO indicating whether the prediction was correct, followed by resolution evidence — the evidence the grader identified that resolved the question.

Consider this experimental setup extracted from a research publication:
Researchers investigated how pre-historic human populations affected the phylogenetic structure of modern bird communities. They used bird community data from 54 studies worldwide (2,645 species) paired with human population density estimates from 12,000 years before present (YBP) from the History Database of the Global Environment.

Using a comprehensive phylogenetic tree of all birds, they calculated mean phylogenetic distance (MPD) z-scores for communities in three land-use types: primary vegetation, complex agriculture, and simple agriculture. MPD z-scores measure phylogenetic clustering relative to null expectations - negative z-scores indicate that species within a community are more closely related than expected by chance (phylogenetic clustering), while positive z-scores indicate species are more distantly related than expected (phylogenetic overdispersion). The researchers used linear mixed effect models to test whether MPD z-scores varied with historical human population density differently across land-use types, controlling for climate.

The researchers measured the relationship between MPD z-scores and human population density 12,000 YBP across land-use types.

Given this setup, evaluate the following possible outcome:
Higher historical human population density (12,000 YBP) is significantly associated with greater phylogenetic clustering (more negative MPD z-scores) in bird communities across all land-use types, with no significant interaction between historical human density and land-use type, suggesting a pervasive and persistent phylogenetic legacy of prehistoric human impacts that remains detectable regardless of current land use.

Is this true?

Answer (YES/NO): NO